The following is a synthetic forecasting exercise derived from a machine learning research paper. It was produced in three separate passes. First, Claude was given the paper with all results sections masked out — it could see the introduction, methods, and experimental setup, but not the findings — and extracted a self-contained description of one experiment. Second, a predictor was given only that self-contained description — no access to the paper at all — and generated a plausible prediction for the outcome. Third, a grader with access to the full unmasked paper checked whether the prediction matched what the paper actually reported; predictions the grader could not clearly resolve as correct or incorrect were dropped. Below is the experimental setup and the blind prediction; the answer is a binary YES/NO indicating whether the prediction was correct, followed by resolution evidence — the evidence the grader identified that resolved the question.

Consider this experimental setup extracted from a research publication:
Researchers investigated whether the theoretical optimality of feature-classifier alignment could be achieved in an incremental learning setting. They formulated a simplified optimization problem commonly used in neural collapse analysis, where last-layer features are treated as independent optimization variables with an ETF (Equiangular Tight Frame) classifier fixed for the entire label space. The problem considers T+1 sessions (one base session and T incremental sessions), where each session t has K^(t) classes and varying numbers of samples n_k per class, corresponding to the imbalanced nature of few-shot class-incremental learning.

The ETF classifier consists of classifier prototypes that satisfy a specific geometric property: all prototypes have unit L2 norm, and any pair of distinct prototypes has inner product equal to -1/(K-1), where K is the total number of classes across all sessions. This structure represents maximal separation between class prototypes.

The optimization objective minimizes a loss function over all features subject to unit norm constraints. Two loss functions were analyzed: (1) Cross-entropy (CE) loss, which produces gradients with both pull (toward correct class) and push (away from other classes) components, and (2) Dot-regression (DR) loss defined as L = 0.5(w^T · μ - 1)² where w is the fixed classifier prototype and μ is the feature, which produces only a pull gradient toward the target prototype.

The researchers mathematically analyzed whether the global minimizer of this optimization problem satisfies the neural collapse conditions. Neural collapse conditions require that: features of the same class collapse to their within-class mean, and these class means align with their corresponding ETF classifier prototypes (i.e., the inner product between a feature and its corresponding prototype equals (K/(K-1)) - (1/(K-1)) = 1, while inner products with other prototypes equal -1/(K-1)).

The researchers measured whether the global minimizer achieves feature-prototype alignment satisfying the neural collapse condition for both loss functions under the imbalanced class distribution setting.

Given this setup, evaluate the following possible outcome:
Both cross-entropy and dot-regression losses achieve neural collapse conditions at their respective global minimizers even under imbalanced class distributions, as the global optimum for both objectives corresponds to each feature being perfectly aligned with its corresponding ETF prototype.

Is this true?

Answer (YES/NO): YES